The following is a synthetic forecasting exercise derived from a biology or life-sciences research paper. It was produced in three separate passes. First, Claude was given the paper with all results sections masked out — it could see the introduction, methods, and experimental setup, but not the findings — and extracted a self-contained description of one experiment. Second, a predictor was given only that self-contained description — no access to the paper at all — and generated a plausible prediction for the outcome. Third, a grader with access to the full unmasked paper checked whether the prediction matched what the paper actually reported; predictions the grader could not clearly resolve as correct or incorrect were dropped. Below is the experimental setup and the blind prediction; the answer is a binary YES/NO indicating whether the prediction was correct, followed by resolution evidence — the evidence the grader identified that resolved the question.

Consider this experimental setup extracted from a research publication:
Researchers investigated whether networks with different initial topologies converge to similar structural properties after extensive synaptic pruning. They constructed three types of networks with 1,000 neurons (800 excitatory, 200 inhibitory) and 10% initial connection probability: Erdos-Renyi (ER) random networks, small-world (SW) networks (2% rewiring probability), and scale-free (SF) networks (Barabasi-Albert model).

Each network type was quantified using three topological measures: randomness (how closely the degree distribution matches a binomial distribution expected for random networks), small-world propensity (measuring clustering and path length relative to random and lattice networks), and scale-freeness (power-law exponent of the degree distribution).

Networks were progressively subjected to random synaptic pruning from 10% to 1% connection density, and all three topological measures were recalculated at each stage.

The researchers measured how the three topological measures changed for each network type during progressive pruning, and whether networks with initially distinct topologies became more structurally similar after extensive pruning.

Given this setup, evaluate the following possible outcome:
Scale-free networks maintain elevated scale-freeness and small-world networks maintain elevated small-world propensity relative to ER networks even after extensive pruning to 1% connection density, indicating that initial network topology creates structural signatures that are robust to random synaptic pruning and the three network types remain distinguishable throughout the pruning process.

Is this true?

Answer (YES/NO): NO